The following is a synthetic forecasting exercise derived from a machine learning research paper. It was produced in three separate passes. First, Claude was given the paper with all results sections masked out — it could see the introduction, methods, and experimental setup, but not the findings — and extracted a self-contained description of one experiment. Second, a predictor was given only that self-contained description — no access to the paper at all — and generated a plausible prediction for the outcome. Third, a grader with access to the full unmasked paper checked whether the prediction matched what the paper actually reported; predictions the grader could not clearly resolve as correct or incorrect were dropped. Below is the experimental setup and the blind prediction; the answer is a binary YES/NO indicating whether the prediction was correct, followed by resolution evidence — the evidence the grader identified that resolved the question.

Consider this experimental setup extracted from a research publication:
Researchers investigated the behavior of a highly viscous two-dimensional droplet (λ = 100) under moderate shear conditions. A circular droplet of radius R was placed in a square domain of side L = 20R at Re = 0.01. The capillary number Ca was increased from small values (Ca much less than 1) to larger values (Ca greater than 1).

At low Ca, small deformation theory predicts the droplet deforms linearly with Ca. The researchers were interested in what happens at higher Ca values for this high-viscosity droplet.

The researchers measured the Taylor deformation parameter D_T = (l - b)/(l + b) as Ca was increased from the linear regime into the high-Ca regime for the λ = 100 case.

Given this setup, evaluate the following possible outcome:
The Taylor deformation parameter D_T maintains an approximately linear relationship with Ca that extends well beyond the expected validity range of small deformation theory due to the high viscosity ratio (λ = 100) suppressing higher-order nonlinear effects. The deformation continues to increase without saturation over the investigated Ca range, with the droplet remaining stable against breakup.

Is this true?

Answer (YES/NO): NO